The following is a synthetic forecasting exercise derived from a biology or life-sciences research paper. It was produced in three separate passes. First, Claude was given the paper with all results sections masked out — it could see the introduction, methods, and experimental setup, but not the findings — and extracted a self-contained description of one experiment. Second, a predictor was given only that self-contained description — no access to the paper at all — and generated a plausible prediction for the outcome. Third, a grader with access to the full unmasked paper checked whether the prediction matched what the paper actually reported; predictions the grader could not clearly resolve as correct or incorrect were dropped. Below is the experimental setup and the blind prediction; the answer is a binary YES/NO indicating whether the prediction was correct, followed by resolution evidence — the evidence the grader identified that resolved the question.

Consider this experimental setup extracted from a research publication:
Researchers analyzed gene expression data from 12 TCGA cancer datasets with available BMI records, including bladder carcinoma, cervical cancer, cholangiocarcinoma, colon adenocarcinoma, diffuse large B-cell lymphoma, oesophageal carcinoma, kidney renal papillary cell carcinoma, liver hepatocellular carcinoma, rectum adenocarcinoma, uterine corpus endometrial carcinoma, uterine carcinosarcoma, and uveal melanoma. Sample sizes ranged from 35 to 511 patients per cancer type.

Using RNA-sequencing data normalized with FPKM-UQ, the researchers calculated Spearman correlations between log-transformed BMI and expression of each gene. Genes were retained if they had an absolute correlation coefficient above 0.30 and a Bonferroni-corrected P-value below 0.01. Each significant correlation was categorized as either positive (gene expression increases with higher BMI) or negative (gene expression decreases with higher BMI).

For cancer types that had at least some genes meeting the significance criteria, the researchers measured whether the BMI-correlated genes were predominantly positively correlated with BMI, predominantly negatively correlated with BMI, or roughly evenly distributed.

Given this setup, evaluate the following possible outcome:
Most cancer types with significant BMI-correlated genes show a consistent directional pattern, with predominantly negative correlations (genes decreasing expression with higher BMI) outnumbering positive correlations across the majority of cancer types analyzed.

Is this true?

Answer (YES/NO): NO